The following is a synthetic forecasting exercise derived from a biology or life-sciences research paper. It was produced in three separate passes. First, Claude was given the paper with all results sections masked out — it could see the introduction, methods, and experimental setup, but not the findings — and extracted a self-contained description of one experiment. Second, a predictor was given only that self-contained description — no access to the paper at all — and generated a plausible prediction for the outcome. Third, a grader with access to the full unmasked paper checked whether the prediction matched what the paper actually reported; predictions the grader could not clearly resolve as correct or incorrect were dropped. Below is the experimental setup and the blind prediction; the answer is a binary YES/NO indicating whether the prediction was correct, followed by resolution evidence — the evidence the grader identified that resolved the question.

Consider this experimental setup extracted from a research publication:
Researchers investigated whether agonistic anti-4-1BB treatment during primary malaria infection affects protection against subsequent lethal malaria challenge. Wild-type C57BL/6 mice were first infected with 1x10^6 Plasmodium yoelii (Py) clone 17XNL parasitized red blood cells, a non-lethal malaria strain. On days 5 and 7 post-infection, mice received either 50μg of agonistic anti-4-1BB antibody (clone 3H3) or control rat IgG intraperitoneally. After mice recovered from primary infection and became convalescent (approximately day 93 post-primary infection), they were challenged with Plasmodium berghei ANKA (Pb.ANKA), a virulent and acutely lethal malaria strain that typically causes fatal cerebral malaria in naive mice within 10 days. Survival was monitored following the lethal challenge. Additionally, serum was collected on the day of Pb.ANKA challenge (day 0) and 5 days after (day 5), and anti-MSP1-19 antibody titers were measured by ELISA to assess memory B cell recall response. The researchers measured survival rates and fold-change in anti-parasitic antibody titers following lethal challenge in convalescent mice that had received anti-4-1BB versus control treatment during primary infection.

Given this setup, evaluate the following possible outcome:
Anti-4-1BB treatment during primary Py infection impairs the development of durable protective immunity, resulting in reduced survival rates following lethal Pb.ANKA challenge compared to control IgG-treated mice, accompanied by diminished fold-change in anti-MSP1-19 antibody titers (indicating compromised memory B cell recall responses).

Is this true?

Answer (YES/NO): NO